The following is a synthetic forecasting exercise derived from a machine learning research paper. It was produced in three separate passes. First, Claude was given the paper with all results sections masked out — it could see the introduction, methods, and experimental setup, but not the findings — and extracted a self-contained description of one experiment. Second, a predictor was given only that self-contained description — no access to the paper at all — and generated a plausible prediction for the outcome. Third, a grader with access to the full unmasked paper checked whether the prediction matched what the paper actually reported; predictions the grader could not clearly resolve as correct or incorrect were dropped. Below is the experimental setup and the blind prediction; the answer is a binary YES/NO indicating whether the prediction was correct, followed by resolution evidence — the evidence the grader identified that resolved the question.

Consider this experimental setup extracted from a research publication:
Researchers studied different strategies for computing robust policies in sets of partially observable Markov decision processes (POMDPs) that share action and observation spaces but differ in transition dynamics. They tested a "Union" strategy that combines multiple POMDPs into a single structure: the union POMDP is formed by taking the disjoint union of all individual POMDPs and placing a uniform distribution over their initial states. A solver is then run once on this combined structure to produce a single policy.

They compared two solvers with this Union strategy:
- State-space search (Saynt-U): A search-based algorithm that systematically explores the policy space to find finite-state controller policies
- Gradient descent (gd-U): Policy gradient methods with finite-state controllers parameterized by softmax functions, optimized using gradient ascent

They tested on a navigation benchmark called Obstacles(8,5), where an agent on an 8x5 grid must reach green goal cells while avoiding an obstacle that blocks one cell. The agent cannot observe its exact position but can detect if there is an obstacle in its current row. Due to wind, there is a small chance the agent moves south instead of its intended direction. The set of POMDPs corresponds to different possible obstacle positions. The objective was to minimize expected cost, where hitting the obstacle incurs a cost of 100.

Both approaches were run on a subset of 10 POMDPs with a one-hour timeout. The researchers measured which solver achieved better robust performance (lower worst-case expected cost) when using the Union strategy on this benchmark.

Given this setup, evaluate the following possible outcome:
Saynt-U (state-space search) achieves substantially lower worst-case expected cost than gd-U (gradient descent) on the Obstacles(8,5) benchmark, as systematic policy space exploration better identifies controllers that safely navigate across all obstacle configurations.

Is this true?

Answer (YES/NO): NO